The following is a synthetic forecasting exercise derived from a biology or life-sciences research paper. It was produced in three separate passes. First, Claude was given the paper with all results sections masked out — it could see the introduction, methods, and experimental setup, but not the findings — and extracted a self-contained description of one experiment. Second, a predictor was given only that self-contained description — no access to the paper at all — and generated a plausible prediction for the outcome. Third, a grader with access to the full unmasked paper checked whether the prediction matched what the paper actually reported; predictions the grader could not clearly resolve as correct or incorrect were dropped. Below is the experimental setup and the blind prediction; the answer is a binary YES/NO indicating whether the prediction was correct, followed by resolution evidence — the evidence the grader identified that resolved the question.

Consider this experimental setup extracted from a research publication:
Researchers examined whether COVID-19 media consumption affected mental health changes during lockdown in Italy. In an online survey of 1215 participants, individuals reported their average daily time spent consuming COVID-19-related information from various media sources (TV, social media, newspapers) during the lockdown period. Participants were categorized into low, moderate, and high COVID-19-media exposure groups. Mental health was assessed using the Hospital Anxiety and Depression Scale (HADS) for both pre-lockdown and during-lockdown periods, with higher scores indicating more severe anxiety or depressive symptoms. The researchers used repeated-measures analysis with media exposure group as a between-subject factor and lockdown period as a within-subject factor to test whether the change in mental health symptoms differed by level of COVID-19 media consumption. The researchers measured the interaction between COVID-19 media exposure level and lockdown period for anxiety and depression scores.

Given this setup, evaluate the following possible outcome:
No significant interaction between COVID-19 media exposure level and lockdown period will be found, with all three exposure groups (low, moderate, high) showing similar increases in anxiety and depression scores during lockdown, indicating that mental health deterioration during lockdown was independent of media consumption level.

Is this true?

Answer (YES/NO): NO